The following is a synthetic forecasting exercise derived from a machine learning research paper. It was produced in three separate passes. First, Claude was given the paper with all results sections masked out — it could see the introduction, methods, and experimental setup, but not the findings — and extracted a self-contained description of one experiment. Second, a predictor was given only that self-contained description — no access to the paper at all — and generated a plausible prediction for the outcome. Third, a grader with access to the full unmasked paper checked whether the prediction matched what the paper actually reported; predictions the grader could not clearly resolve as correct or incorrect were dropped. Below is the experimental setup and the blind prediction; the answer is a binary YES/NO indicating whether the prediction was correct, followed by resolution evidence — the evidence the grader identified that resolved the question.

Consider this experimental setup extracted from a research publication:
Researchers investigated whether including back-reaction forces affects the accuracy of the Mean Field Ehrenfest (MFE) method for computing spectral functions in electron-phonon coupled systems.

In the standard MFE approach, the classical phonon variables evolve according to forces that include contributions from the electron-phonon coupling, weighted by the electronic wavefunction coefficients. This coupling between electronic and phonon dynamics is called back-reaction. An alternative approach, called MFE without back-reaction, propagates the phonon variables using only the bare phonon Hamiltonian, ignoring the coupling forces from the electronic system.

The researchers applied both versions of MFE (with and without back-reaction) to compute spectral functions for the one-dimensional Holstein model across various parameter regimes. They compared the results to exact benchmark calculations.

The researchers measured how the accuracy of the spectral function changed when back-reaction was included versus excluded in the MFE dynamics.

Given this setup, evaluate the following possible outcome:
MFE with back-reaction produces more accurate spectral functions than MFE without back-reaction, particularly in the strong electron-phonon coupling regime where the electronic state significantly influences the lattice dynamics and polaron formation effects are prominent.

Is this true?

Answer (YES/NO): NO